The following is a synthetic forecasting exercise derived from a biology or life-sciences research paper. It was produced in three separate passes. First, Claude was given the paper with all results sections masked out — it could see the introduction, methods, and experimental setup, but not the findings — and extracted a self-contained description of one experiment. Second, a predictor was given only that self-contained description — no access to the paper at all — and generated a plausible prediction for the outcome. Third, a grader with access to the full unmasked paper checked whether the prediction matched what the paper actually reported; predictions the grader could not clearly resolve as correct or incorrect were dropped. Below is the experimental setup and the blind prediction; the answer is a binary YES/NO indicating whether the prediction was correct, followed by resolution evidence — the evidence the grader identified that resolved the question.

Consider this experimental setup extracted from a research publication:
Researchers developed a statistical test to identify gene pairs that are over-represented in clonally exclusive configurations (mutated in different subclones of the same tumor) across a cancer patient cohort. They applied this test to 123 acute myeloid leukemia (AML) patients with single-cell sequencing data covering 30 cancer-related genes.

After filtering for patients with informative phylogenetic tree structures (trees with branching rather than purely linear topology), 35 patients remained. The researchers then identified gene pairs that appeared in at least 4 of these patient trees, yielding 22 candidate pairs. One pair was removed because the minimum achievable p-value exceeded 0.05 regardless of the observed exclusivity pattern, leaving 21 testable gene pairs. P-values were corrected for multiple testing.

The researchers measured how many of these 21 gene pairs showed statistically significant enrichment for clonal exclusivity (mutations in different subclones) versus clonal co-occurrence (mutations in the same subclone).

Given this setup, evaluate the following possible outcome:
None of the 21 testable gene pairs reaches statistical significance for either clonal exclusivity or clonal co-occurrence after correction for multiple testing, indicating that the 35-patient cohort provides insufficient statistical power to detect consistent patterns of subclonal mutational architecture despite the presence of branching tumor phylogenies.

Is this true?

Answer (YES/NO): NO